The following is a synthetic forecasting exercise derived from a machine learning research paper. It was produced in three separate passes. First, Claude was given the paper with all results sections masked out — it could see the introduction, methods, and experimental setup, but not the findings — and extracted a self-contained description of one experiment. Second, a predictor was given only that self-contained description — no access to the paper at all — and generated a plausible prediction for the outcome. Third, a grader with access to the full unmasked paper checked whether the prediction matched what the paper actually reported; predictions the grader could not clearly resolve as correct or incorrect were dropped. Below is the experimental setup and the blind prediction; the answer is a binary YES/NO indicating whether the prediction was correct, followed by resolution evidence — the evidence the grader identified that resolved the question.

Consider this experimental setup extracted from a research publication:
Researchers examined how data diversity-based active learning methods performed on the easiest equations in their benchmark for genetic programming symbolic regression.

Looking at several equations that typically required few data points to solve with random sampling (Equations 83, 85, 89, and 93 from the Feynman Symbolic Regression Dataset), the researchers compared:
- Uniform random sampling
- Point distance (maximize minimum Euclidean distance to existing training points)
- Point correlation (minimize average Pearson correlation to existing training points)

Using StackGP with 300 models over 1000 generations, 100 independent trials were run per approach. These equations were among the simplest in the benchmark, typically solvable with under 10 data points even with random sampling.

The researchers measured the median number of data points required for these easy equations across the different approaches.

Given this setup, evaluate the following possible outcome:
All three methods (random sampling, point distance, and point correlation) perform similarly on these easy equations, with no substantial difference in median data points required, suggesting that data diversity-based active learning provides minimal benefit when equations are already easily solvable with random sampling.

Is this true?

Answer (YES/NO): YES